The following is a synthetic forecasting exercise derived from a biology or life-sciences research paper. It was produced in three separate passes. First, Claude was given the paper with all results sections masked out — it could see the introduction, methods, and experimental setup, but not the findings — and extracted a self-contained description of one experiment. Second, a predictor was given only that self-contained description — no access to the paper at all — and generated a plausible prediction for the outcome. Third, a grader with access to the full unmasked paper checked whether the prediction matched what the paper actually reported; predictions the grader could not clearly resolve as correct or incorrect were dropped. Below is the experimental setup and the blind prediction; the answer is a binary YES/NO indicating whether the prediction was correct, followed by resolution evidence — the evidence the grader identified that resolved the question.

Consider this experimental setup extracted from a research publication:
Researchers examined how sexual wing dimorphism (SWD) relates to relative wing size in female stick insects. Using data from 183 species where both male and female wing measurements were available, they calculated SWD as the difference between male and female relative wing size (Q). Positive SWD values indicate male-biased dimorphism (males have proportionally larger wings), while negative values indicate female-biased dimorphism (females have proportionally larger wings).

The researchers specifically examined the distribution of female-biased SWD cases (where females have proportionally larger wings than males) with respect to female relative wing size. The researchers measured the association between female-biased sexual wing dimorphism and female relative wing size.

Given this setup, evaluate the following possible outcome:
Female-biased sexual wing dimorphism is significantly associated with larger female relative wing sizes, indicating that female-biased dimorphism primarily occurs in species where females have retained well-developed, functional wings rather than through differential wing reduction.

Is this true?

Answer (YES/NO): YES